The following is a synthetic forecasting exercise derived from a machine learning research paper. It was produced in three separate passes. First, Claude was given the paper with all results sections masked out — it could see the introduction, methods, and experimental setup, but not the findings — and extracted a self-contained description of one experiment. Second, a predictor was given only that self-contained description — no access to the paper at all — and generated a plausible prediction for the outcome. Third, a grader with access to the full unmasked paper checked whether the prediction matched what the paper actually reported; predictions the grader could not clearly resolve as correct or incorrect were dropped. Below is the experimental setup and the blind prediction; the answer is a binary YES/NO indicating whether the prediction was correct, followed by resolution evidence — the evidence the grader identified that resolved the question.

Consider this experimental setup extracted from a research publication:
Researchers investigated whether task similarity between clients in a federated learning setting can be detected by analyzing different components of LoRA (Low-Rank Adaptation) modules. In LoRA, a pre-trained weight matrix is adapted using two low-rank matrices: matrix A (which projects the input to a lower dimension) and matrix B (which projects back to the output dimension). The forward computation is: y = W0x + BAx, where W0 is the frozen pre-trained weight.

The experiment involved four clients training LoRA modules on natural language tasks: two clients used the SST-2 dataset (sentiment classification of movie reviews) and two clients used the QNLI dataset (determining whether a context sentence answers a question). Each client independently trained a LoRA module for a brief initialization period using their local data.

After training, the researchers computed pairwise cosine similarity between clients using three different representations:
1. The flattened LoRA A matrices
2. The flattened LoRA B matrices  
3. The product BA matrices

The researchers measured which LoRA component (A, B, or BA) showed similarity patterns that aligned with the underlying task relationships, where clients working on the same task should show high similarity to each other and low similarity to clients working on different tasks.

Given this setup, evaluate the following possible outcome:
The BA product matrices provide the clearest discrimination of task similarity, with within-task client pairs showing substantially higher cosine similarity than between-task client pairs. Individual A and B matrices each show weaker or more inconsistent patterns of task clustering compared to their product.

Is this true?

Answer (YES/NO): NO